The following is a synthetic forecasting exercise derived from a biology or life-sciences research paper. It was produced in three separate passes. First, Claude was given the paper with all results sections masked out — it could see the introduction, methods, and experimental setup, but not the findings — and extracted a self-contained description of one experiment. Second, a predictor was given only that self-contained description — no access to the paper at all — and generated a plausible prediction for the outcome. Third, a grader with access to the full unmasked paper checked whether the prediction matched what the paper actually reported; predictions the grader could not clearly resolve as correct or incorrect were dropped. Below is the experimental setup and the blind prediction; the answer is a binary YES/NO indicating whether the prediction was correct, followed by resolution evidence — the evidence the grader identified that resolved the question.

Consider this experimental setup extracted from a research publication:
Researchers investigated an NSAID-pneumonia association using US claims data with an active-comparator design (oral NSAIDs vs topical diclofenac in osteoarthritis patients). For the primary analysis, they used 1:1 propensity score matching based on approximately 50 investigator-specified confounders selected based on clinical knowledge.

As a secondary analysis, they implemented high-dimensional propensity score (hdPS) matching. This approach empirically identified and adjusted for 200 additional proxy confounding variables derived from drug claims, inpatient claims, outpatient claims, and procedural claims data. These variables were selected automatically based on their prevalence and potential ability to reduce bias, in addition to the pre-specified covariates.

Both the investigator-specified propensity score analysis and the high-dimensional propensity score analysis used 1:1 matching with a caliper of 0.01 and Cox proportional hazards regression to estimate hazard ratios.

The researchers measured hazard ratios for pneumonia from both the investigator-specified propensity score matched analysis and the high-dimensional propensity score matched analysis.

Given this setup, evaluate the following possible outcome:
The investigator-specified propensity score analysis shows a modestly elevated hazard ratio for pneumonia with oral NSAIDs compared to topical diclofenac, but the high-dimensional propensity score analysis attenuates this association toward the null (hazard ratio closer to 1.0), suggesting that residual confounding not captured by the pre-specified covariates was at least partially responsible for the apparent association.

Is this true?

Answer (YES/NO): NO